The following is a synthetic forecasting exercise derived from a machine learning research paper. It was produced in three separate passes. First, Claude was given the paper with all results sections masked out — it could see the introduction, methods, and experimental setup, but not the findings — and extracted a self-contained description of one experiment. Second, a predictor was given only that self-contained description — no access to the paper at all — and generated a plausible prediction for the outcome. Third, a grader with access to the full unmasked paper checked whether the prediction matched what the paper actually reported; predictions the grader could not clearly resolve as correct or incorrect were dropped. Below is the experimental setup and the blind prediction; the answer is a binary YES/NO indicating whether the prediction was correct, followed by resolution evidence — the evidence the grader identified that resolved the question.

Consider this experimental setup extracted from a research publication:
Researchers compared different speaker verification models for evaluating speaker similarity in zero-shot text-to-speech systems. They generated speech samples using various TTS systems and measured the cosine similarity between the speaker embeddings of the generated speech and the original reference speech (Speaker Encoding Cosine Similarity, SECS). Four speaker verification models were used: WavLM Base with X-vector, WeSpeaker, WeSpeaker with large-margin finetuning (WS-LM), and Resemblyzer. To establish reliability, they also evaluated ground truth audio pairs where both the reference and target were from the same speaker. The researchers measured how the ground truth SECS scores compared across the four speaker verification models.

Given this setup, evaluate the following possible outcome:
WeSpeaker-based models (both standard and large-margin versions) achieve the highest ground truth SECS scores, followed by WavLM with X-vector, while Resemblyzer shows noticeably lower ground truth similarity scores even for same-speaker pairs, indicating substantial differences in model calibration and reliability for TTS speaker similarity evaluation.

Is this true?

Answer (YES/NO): NO